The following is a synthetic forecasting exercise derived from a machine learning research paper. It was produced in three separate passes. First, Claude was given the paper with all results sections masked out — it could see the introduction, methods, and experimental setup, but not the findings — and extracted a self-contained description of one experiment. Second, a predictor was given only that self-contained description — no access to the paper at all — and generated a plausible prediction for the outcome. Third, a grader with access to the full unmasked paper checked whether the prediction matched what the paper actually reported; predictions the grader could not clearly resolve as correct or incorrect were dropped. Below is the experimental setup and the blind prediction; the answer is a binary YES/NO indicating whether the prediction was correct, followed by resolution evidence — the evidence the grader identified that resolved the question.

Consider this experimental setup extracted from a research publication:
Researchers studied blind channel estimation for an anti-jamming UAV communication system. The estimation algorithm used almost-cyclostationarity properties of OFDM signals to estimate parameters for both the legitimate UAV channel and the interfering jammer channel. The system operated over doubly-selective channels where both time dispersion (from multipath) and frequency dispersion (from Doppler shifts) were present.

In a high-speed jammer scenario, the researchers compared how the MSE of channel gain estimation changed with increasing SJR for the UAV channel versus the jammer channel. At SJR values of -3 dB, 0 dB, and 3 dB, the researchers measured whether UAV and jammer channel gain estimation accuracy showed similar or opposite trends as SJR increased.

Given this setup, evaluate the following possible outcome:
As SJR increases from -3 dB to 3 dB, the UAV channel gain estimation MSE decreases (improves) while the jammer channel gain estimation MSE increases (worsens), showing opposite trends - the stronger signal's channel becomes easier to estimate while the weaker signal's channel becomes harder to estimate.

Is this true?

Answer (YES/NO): YES